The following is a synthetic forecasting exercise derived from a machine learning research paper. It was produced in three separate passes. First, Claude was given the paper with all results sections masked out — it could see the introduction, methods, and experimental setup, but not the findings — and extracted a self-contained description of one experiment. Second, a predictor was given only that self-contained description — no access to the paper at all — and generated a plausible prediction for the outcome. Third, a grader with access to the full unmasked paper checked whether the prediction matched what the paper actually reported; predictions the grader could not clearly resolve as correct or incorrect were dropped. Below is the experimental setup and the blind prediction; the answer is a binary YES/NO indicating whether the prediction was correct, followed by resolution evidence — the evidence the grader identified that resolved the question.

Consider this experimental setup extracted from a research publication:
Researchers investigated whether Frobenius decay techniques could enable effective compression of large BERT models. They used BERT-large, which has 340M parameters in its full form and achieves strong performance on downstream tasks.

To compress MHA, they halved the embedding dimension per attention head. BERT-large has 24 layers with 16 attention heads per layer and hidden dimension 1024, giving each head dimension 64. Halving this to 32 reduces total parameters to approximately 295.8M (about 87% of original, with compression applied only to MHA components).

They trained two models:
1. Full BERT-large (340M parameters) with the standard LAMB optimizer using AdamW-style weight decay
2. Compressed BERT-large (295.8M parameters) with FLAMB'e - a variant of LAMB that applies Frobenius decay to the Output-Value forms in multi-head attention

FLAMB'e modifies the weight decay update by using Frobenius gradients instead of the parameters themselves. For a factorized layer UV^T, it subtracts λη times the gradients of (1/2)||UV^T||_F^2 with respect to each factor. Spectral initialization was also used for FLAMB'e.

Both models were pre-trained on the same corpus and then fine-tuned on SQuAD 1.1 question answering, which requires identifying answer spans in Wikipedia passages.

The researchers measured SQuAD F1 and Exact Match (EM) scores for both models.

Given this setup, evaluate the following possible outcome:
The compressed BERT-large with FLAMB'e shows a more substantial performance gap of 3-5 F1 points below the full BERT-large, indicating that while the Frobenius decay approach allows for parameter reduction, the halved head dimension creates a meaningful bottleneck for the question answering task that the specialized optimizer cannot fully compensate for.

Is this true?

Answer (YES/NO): NO